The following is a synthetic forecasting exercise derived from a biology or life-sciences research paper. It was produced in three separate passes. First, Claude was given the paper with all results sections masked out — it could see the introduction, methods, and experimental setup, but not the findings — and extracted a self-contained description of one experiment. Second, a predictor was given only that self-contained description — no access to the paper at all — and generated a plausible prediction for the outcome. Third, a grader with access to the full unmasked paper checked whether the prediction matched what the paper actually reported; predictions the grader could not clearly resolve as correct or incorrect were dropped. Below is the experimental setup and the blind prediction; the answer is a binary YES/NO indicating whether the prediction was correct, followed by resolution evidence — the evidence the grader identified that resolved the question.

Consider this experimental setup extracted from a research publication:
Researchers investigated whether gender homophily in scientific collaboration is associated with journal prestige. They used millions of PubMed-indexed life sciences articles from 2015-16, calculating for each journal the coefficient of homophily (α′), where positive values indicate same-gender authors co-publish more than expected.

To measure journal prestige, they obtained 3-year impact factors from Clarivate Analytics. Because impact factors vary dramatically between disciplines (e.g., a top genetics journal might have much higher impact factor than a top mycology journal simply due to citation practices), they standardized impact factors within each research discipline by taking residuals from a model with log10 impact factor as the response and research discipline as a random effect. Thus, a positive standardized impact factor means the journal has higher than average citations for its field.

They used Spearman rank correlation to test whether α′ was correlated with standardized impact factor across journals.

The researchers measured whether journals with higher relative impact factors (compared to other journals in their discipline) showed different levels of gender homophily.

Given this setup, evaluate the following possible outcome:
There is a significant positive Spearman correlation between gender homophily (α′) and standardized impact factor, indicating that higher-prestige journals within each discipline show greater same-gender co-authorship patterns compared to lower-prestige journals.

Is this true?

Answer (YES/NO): NO